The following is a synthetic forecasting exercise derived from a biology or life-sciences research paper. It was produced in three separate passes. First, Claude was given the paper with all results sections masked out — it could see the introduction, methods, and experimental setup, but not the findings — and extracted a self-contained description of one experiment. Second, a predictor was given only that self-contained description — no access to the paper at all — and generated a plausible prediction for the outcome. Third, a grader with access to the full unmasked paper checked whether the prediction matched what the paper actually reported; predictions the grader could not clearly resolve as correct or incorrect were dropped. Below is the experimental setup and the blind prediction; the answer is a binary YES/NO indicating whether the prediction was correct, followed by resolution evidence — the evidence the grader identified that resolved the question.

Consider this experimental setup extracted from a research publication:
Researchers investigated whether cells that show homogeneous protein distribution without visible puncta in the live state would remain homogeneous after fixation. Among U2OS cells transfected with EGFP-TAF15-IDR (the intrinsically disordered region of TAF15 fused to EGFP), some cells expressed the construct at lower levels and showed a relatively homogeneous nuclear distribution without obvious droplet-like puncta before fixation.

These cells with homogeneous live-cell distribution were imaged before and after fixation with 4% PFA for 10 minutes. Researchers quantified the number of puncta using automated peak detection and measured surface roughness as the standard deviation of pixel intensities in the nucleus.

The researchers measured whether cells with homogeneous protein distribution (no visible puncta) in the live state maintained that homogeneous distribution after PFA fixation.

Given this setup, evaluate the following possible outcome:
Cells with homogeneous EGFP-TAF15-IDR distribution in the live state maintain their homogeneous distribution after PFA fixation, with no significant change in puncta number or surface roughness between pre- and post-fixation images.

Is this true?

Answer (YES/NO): NO